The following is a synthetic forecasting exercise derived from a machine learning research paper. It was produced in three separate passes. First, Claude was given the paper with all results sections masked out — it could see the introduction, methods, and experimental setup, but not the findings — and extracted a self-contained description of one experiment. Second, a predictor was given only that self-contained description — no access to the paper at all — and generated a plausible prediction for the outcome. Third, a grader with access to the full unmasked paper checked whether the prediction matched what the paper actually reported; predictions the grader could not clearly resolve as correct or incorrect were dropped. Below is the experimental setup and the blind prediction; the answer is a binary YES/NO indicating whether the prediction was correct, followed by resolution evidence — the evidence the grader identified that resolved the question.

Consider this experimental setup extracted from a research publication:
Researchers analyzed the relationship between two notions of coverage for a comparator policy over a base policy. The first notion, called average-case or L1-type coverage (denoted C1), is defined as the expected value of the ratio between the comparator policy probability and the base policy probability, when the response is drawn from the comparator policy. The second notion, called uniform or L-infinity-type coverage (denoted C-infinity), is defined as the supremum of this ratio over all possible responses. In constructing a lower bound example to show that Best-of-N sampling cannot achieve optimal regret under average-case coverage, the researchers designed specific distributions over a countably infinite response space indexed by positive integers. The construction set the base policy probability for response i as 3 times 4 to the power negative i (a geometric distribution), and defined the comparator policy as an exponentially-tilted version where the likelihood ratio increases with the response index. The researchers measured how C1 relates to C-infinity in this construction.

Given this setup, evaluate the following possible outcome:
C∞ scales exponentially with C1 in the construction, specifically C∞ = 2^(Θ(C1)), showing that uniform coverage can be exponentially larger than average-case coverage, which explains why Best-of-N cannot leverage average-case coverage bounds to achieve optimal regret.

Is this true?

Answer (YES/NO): YES